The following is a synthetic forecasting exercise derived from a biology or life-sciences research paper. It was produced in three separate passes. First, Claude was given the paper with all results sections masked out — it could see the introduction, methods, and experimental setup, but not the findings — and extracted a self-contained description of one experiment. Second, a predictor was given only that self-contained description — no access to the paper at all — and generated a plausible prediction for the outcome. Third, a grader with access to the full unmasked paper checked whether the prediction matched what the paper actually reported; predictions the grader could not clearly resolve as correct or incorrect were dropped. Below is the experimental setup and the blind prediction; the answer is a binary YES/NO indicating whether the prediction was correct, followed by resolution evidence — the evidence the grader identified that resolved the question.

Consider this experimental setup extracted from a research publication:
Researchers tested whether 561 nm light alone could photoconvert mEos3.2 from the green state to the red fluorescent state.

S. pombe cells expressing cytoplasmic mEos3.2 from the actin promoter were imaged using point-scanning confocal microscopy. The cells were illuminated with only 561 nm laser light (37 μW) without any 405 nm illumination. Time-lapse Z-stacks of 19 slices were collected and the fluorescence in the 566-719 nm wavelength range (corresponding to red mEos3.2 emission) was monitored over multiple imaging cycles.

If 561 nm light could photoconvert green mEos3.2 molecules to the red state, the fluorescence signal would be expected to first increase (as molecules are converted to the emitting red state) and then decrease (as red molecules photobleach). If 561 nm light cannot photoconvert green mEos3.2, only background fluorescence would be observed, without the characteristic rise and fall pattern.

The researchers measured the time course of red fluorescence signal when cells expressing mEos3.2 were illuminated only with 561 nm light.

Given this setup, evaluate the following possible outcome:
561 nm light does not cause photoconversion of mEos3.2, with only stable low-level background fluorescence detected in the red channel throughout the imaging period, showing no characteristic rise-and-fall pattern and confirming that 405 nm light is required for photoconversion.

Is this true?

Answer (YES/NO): YES